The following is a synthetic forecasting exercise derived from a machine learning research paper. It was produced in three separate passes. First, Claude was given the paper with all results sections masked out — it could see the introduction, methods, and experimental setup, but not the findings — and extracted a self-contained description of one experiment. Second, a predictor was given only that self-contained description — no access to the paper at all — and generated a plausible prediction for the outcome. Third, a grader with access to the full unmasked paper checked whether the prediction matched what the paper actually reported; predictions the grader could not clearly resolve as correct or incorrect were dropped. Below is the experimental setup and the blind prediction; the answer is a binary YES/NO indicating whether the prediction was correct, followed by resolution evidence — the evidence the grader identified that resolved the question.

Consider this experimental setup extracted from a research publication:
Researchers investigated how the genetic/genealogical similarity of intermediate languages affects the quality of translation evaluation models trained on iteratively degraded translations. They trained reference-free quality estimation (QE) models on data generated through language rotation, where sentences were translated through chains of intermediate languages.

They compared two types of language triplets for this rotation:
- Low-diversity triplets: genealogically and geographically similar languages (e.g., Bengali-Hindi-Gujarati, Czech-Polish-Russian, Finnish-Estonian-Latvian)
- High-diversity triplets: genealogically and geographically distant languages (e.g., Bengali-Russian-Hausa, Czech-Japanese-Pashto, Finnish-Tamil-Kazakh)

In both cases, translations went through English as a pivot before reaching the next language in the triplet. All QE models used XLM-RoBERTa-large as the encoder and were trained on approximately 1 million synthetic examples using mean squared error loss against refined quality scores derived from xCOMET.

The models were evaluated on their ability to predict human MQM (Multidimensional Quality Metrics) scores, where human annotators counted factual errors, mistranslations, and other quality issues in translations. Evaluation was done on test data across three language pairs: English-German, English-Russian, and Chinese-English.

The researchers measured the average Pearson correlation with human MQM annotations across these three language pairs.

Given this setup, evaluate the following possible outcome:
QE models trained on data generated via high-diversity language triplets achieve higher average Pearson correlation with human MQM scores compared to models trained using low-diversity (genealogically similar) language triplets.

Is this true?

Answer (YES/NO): NO